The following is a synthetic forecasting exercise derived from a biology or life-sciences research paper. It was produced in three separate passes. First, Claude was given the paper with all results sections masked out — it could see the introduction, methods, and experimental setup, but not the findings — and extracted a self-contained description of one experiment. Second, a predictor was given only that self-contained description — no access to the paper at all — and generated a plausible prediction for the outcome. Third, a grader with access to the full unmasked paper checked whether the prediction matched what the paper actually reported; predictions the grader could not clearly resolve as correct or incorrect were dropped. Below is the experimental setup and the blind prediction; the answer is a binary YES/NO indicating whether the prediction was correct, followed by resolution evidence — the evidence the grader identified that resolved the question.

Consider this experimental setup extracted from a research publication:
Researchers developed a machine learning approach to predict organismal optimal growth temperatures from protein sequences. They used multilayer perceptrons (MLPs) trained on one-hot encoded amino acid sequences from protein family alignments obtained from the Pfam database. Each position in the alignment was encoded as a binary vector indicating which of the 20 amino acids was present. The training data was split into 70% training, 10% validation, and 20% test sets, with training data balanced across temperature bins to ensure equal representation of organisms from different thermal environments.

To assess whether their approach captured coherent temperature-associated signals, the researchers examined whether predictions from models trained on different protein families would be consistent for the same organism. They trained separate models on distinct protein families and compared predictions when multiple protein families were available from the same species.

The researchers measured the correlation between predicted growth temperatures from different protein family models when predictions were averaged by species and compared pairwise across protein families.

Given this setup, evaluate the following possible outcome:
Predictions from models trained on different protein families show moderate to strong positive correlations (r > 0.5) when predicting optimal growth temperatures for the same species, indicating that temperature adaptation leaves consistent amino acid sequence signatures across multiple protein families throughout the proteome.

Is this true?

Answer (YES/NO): YES